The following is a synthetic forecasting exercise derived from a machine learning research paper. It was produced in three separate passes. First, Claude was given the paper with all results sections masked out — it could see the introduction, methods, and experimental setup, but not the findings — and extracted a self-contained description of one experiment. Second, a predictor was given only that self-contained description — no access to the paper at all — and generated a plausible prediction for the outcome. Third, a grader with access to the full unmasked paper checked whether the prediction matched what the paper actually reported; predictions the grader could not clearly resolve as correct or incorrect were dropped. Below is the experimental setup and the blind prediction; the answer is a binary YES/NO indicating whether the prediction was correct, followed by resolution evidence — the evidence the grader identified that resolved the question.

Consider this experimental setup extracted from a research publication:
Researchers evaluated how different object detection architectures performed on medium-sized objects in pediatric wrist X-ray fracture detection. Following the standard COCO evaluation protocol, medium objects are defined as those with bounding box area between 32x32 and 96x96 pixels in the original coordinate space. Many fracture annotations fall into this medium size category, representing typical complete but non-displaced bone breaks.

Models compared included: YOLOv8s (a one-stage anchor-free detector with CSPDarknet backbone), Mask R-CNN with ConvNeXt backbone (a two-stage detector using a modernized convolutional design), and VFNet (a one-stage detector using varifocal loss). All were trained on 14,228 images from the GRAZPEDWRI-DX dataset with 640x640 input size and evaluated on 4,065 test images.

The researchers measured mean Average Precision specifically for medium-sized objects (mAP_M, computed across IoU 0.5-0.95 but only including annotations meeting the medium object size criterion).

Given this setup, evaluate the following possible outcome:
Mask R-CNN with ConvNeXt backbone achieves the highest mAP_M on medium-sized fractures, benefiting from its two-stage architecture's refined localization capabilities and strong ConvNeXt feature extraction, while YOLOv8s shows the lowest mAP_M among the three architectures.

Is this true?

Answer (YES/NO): YES